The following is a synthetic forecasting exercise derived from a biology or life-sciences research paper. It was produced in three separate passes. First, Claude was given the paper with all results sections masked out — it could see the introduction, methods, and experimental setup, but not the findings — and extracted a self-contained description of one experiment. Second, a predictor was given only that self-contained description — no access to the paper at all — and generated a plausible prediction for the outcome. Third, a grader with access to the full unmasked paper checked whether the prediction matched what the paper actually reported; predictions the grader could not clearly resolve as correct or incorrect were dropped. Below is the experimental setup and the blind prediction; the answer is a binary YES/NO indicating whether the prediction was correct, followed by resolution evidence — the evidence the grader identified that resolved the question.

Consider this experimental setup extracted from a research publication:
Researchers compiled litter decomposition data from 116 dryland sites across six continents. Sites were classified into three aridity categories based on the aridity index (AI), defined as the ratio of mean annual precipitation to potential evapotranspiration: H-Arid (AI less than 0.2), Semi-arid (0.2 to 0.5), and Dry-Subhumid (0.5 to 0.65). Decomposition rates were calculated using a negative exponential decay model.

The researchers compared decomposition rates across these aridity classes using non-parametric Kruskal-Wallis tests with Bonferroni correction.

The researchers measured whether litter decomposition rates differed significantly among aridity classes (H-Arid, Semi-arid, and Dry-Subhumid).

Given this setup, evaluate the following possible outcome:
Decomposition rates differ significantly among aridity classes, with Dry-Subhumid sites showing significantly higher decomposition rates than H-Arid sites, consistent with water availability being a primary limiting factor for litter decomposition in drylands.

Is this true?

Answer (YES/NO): NO